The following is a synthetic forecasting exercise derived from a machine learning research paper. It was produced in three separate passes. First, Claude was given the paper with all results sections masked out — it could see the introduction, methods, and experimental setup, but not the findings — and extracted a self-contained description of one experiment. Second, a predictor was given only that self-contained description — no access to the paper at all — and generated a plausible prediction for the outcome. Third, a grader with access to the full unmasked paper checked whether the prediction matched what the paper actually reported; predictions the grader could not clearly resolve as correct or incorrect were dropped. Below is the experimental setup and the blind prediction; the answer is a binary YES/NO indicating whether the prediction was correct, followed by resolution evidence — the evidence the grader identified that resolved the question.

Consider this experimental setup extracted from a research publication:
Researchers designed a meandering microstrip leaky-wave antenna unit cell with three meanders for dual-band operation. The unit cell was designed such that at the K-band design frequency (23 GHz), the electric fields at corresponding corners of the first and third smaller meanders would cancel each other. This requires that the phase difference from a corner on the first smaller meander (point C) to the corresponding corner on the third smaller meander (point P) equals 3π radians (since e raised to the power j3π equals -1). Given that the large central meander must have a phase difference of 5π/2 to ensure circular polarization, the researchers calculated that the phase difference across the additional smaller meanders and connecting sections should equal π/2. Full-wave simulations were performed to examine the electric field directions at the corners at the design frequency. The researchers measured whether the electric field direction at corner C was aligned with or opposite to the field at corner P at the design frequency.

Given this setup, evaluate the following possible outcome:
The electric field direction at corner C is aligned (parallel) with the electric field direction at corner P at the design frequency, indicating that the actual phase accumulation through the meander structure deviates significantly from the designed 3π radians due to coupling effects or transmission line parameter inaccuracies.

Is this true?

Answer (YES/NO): NO